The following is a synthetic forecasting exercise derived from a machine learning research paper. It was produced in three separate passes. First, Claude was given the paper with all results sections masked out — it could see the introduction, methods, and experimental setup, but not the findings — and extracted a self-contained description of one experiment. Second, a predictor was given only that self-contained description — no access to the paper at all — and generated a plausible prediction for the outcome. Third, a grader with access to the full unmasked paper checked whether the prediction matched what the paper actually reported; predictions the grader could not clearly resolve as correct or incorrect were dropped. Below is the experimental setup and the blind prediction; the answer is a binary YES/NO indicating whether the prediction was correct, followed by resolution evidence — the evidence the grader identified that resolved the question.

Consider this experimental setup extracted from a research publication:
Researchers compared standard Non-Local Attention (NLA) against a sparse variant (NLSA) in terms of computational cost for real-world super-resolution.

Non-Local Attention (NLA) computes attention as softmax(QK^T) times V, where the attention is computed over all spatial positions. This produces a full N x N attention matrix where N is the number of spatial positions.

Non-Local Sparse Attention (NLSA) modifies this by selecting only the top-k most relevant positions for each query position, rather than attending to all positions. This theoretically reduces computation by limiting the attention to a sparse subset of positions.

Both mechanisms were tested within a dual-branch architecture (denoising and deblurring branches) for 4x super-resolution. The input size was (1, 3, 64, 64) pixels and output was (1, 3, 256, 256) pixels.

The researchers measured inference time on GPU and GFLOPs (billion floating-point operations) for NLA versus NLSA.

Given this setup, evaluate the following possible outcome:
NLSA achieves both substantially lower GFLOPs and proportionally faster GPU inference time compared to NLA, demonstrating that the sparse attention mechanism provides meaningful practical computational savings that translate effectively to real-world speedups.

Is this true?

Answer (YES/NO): NO